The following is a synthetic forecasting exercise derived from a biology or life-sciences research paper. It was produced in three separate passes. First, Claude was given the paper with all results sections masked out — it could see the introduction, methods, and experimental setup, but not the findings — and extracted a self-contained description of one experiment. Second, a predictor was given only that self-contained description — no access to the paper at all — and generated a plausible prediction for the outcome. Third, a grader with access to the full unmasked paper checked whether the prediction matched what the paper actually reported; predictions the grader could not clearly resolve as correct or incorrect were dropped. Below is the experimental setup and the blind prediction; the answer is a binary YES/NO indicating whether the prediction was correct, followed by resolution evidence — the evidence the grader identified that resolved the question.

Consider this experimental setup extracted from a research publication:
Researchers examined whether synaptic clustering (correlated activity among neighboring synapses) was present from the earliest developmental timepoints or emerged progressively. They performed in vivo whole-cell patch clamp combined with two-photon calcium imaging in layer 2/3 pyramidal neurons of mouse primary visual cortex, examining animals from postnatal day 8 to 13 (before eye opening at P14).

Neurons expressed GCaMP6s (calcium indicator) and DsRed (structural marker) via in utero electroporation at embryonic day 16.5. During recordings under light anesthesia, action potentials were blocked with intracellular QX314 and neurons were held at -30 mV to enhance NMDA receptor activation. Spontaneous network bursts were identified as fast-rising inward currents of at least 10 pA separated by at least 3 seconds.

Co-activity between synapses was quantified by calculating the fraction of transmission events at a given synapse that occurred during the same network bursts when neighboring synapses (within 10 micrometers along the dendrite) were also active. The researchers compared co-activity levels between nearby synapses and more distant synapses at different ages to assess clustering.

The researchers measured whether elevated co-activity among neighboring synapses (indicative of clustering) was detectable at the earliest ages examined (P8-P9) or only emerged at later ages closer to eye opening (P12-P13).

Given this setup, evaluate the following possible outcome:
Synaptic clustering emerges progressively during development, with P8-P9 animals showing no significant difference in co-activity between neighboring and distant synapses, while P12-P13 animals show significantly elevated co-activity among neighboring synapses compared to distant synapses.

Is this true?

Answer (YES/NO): NO